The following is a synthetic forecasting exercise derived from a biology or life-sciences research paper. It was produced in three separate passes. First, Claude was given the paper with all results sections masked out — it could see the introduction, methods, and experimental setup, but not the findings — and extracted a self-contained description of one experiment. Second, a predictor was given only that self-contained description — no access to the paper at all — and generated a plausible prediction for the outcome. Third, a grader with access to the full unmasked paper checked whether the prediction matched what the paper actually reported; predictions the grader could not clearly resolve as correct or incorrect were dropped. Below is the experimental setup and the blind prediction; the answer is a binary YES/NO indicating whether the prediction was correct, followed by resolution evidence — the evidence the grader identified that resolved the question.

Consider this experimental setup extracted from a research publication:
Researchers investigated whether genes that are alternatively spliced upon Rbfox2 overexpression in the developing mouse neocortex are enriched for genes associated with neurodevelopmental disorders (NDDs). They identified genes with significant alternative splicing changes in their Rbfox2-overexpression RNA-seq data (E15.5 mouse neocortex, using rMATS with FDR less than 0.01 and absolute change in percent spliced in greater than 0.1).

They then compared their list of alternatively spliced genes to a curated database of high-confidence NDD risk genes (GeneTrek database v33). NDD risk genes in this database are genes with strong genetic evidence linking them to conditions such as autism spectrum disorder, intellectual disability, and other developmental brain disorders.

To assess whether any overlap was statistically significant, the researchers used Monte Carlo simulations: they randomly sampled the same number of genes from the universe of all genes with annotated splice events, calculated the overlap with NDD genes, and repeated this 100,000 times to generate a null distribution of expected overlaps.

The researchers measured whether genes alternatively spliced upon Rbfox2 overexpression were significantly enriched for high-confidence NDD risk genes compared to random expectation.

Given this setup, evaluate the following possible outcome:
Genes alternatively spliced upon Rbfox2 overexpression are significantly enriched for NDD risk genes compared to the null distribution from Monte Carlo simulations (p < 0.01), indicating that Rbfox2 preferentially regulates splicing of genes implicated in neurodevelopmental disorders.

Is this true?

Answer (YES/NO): YES